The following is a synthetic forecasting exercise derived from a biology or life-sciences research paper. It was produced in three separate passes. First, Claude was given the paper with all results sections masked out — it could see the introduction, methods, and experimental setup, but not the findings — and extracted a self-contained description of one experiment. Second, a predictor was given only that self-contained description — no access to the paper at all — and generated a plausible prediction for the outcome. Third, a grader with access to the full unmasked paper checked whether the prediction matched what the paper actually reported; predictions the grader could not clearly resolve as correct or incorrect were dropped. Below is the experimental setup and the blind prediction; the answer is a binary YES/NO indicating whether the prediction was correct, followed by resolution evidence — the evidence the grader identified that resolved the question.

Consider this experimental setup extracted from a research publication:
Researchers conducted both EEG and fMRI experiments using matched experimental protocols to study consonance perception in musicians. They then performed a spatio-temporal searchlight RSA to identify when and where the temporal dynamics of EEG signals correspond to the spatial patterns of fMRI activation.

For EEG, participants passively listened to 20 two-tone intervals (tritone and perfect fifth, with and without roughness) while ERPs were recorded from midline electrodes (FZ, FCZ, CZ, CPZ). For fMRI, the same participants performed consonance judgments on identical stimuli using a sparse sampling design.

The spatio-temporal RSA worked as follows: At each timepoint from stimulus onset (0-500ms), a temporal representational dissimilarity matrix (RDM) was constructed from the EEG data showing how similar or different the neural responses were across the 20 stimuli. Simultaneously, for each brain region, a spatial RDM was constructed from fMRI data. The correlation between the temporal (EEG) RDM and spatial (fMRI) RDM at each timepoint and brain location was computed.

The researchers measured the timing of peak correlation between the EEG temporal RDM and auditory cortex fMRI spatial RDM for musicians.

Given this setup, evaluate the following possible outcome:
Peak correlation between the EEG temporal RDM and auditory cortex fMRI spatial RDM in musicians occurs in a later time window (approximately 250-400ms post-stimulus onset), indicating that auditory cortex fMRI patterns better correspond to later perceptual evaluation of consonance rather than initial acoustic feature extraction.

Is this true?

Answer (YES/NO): NO